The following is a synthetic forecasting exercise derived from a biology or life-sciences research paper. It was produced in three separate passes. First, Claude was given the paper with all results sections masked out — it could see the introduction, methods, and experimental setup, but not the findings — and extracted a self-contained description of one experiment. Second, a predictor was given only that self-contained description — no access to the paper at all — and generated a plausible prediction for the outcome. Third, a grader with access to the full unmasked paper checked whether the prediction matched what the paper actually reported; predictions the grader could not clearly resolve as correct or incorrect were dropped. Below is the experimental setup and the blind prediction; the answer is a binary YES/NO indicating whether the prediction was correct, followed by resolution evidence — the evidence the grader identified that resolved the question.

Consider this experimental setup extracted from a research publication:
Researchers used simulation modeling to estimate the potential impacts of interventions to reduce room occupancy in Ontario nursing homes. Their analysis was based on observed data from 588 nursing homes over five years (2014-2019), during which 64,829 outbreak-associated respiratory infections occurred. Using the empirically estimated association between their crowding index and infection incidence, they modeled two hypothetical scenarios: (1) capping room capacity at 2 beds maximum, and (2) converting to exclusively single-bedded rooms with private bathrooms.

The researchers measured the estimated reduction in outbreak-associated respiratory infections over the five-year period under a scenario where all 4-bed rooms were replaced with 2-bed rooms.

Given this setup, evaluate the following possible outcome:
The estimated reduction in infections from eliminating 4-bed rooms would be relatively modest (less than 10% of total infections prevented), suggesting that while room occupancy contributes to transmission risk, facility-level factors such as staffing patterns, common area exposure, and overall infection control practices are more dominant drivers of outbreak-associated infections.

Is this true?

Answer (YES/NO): NO